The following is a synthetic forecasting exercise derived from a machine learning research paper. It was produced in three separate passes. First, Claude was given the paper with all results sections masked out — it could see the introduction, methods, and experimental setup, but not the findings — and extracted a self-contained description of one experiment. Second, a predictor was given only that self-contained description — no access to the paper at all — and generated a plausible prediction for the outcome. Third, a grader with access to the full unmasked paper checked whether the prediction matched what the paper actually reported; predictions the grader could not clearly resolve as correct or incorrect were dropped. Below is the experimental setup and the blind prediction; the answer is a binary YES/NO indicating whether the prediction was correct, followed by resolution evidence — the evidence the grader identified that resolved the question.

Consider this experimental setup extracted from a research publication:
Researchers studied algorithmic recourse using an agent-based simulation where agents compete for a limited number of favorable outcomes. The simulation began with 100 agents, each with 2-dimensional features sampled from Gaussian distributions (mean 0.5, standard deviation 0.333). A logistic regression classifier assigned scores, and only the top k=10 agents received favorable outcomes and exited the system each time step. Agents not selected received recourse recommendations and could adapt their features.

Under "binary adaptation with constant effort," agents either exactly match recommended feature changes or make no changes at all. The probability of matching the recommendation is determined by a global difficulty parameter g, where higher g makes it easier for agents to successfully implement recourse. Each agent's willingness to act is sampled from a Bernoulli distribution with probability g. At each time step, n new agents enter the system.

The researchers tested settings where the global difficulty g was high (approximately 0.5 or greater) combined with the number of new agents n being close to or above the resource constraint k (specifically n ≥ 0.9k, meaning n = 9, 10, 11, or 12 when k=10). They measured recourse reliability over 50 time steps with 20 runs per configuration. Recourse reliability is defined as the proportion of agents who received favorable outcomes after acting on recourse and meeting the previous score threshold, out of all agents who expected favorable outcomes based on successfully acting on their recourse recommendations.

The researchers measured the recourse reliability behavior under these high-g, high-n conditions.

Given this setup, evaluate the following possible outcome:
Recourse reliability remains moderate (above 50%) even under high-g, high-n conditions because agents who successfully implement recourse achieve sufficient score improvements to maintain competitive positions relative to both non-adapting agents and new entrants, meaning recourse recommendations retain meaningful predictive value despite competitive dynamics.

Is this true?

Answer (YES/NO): NO